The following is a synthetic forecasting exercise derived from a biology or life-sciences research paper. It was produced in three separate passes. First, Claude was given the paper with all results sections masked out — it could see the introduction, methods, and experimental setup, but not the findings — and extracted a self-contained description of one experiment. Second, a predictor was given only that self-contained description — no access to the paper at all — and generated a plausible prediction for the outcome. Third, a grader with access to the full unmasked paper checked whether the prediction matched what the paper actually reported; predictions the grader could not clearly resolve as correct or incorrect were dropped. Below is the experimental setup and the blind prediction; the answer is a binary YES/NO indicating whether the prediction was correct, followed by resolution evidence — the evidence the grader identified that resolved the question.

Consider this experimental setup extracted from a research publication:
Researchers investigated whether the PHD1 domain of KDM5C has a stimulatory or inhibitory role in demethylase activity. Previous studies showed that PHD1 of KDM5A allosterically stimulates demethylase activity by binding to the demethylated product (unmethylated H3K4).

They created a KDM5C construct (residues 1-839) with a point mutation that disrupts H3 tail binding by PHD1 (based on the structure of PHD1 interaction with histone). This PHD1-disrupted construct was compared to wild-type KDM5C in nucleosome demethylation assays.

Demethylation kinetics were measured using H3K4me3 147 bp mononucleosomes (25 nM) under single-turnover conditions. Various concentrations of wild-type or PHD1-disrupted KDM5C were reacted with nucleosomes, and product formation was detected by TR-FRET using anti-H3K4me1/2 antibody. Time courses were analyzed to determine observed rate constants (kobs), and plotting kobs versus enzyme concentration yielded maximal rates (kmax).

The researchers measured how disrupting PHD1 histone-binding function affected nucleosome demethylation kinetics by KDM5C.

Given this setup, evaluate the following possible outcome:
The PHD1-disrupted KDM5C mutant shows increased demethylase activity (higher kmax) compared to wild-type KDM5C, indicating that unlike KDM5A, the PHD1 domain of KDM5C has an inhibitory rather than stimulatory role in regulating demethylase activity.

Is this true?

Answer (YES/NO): YES